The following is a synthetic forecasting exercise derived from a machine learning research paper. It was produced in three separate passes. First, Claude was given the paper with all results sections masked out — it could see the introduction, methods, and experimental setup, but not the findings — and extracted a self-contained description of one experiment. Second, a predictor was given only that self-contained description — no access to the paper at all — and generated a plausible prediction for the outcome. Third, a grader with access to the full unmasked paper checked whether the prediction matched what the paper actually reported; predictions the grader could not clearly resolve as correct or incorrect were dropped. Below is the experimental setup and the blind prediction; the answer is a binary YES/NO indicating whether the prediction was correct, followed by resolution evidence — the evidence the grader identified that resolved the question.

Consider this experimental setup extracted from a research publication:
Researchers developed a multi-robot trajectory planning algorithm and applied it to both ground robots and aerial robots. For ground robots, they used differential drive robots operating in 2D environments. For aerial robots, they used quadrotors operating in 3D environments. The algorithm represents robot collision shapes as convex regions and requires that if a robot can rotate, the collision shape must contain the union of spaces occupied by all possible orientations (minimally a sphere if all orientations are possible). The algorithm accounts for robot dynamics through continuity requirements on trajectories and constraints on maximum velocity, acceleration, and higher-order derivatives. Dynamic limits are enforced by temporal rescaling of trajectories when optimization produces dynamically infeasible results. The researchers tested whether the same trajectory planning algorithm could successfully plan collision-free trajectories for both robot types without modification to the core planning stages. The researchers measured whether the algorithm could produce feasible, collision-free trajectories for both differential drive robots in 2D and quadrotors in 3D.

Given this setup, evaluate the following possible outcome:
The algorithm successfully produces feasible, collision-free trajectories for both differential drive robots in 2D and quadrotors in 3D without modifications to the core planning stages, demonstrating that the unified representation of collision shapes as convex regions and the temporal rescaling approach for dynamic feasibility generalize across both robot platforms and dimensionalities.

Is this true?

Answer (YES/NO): YES